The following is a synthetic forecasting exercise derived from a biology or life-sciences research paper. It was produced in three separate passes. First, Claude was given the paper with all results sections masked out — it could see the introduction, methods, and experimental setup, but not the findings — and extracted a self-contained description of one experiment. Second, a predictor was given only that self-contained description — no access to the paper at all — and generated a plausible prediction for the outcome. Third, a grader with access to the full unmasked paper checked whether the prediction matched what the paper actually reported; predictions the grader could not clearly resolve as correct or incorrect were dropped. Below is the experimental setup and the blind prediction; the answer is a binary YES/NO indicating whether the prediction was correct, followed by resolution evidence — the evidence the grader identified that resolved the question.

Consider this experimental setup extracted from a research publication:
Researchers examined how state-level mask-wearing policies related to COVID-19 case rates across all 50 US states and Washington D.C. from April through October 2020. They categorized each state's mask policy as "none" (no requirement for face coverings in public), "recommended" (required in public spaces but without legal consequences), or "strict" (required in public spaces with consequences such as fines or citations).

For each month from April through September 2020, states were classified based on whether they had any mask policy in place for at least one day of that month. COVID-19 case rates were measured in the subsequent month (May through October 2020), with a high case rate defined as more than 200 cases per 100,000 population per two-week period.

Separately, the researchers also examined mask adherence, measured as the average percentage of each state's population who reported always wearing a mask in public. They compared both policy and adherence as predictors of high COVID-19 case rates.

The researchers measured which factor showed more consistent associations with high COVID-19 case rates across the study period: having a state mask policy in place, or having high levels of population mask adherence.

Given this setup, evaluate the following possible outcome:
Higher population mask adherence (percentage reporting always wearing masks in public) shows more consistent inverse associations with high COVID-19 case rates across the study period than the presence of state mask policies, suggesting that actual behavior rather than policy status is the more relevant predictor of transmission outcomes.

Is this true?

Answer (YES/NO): YES